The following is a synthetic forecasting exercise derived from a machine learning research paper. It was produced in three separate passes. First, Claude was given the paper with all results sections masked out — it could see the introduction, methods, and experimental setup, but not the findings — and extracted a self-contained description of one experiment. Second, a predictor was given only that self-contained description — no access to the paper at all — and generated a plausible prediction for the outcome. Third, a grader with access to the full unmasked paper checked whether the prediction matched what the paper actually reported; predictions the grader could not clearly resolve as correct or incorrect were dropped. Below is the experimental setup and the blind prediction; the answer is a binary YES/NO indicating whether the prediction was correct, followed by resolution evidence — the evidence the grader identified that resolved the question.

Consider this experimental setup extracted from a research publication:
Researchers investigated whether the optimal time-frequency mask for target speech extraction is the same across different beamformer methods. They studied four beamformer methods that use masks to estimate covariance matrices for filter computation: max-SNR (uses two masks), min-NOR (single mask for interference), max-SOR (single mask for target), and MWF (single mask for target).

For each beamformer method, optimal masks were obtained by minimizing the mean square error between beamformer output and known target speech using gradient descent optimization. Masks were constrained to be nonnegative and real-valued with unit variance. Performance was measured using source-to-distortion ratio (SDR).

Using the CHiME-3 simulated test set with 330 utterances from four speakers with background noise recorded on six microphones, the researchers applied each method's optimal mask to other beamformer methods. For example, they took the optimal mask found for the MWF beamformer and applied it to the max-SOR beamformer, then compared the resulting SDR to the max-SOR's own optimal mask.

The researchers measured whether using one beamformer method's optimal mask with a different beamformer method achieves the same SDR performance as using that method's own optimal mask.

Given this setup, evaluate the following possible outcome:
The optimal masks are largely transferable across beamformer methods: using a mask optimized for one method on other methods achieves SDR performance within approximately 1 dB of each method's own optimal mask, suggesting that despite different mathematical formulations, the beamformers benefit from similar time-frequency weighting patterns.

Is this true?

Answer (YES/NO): NO